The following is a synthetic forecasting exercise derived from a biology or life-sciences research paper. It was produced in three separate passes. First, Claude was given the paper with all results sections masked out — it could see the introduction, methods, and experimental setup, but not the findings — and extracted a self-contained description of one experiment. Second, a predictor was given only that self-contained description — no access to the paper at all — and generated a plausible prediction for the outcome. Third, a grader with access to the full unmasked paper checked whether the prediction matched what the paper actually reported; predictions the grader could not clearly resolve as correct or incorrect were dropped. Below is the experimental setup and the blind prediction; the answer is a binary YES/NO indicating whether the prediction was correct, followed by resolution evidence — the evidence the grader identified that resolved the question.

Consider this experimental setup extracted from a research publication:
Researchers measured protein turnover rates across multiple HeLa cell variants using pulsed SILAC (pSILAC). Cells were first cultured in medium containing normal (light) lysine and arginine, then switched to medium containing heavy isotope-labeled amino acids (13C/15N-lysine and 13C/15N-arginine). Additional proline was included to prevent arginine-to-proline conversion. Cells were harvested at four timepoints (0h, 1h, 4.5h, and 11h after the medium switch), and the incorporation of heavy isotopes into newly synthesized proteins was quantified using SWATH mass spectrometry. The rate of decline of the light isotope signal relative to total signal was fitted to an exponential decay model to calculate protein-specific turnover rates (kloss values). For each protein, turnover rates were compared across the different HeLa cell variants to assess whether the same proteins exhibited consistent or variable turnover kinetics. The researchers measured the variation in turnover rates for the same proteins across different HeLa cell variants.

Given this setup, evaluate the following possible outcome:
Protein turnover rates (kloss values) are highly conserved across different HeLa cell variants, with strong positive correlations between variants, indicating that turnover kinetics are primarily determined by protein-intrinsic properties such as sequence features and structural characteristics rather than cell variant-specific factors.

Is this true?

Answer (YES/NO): NO